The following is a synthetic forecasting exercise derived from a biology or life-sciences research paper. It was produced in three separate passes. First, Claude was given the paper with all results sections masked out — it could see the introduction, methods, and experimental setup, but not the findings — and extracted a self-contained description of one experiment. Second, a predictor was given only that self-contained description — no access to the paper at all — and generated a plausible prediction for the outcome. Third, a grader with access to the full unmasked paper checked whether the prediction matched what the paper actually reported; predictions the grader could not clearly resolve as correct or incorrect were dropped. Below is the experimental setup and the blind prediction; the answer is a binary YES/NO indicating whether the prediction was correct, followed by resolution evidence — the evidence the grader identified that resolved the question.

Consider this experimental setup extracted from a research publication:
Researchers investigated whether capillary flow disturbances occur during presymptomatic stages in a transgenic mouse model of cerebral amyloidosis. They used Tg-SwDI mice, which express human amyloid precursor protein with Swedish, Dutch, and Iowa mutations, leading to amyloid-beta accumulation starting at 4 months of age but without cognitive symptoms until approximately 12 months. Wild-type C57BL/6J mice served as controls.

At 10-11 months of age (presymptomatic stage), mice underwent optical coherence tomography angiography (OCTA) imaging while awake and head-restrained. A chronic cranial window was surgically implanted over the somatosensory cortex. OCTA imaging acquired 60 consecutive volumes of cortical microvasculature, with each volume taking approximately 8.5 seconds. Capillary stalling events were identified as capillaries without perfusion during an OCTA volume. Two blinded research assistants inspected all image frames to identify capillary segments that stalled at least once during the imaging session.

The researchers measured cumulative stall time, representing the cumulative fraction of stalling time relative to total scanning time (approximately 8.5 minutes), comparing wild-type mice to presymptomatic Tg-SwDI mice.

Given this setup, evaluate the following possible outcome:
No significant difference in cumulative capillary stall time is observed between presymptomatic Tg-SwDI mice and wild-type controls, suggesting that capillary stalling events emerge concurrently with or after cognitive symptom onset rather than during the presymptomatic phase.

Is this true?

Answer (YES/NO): NO